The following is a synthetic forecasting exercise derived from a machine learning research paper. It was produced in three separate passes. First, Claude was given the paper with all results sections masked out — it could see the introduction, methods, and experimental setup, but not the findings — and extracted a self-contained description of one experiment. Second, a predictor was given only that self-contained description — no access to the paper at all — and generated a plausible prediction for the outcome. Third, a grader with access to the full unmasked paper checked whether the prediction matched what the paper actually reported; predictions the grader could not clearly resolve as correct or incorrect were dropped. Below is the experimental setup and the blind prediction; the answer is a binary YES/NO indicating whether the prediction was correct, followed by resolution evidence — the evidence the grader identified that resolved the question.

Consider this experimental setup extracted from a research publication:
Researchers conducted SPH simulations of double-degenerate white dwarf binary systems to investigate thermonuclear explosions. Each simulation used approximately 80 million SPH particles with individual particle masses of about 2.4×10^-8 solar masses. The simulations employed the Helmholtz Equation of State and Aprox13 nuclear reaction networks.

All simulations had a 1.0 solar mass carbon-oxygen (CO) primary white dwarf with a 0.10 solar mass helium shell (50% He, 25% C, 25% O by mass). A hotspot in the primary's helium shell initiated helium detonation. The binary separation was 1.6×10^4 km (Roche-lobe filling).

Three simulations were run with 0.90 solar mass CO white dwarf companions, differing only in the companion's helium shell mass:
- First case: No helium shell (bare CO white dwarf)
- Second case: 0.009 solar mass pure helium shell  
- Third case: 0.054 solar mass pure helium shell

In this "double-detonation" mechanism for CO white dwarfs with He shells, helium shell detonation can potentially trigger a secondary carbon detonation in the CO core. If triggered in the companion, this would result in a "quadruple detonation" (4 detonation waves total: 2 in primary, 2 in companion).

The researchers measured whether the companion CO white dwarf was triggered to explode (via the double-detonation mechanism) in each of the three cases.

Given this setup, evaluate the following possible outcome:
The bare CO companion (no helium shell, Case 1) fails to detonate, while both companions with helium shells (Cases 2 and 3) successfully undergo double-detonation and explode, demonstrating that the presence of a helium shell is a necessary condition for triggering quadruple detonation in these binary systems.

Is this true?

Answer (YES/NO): NO